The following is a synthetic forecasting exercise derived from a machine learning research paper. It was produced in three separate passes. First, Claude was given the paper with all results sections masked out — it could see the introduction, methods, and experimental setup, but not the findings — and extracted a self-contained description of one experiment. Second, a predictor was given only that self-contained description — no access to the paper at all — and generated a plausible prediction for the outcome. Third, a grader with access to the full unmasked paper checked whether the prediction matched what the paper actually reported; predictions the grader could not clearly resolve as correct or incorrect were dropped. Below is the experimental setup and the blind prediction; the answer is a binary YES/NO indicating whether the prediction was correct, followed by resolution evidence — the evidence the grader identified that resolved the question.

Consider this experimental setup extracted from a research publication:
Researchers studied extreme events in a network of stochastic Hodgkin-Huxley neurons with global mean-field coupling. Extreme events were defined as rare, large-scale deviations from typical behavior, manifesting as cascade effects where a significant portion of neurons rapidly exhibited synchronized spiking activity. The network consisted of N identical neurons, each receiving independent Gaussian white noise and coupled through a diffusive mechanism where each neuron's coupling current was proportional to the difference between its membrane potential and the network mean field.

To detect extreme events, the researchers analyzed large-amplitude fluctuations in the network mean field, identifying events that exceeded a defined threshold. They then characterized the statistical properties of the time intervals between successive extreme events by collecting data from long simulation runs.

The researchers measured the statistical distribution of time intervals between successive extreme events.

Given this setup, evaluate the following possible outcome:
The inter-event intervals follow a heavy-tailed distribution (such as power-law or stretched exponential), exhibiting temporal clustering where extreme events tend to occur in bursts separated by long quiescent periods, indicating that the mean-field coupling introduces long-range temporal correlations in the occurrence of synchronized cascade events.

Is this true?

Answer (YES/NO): NO